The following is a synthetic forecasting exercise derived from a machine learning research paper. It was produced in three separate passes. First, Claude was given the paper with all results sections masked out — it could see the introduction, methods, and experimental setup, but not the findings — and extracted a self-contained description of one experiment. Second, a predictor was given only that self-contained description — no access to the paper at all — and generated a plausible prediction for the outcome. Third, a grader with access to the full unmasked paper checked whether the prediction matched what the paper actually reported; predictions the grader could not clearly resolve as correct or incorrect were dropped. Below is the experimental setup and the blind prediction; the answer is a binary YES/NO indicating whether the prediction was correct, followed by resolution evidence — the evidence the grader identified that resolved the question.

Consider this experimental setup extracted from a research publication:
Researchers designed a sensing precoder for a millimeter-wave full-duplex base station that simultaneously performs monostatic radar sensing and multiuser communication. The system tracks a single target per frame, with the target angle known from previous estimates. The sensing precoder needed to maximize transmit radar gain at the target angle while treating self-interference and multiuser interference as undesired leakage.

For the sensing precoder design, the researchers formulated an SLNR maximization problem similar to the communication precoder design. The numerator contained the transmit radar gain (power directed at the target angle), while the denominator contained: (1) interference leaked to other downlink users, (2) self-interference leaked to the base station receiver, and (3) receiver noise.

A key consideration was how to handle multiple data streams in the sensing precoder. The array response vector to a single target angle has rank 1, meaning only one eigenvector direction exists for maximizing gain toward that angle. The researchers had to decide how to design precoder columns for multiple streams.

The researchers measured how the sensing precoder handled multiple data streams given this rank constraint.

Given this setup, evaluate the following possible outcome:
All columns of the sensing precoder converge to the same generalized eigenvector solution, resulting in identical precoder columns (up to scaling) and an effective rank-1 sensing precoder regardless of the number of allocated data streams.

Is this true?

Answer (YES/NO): YES